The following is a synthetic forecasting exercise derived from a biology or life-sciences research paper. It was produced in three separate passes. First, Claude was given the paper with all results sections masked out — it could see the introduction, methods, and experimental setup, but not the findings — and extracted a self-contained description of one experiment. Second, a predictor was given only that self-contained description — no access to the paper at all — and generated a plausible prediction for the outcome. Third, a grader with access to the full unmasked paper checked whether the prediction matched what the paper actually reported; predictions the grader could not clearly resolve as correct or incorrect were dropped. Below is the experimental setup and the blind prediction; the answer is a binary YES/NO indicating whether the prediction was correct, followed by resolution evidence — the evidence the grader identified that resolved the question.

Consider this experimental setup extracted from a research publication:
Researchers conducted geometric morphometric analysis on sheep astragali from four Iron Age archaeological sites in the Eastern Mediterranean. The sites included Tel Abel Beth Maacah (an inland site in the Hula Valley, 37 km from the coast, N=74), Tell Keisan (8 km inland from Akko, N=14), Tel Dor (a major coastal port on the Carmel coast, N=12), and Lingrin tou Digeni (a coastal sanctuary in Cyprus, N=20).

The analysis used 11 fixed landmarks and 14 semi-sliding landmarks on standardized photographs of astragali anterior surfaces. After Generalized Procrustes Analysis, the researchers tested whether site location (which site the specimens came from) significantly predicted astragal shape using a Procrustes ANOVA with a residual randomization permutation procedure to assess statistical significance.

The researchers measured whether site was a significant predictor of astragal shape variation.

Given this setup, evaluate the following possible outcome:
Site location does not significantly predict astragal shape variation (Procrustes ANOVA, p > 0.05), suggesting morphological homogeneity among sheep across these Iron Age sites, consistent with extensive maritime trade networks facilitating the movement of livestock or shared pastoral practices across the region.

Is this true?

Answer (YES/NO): NO